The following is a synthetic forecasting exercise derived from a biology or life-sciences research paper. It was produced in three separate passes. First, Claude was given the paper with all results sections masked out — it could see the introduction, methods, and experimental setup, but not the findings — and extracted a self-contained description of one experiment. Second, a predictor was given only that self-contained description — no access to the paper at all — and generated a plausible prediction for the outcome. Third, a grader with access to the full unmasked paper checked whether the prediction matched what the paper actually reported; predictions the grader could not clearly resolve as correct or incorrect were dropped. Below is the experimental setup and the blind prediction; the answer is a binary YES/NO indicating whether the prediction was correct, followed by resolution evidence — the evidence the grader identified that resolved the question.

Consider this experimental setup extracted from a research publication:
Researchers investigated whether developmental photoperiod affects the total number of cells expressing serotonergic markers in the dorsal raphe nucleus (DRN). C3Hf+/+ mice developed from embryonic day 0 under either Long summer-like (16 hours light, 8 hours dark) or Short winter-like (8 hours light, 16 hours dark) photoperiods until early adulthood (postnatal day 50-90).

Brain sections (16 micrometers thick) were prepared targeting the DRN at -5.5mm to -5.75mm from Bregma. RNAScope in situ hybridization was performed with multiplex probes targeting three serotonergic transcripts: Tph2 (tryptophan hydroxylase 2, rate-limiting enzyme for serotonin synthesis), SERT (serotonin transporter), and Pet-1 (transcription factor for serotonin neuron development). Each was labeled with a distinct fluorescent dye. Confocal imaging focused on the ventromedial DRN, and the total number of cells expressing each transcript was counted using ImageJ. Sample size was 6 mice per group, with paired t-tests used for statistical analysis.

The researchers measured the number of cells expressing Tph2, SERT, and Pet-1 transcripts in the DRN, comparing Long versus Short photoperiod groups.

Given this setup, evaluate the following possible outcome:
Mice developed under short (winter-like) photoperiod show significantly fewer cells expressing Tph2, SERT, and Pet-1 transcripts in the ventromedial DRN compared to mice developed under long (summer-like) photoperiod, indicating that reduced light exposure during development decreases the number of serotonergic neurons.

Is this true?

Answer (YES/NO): NO